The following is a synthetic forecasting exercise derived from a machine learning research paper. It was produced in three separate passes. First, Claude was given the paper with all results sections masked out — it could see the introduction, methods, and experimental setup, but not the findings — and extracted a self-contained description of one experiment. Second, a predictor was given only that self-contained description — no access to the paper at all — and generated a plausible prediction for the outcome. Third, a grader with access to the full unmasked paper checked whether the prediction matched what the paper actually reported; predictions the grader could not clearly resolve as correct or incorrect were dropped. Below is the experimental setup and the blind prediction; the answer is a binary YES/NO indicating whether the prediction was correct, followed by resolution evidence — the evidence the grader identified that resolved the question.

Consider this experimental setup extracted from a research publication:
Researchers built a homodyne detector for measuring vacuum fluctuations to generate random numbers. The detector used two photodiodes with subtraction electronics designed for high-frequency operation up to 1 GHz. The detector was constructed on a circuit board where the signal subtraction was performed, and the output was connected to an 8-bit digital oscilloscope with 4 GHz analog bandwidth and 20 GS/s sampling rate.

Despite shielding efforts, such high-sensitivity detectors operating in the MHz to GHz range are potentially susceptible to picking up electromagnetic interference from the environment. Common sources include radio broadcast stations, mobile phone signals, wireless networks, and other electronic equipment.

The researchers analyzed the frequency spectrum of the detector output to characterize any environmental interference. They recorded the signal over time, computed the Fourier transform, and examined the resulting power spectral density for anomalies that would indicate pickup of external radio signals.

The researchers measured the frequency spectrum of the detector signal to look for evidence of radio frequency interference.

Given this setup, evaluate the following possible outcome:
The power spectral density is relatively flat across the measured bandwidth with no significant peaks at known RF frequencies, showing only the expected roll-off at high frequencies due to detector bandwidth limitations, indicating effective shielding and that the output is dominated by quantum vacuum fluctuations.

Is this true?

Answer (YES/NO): NO